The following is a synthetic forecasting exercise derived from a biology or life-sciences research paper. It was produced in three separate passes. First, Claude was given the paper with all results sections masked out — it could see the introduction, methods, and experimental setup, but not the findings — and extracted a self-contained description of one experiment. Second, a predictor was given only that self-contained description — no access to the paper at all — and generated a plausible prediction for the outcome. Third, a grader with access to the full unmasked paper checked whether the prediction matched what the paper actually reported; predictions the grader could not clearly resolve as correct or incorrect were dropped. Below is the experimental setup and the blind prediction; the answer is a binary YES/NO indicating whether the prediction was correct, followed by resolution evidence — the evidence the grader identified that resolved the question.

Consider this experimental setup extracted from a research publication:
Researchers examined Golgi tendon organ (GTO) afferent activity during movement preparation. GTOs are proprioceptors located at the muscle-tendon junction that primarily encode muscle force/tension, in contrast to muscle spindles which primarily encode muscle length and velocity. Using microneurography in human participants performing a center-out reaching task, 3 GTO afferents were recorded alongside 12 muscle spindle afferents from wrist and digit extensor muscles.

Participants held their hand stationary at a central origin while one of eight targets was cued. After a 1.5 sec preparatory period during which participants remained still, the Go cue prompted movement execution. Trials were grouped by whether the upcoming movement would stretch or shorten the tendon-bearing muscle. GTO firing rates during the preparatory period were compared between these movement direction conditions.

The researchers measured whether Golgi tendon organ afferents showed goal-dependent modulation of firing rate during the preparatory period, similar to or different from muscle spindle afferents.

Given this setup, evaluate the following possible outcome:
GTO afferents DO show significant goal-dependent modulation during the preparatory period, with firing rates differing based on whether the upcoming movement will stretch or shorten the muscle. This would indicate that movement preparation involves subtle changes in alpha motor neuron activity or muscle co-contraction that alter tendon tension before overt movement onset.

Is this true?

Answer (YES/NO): YES